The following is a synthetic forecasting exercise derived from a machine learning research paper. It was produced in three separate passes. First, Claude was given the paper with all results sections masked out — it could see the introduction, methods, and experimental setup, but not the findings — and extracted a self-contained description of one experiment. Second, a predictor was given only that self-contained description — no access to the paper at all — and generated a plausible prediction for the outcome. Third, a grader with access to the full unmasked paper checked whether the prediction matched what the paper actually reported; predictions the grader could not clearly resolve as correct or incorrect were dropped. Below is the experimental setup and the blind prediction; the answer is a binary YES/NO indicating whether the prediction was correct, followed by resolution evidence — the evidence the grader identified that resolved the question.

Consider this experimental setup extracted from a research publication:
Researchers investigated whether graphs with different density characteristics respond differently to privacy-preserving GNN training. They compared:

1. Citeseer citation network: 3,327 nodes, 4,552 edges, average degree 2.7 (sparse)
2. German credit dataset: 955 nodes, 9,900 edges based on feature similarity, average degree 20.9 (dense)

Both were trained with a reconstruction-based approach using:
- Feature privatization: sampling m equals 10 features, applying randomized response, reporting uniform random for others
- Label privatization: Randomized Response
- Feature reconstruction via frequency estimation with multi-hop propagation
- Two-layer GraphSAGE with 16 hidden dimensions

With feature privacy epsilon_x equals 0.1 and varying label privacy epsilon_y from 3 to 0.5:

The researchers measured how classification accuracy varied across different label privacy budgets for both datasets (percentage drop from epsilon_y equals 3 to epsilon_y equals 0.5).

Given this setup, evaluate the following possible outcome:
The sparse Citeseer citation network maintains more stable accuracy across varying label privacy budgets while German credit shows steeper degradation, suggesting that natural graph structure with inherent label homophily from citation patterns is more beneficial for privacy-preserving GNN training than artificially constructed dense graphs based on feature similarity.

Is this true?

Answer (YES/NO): NO